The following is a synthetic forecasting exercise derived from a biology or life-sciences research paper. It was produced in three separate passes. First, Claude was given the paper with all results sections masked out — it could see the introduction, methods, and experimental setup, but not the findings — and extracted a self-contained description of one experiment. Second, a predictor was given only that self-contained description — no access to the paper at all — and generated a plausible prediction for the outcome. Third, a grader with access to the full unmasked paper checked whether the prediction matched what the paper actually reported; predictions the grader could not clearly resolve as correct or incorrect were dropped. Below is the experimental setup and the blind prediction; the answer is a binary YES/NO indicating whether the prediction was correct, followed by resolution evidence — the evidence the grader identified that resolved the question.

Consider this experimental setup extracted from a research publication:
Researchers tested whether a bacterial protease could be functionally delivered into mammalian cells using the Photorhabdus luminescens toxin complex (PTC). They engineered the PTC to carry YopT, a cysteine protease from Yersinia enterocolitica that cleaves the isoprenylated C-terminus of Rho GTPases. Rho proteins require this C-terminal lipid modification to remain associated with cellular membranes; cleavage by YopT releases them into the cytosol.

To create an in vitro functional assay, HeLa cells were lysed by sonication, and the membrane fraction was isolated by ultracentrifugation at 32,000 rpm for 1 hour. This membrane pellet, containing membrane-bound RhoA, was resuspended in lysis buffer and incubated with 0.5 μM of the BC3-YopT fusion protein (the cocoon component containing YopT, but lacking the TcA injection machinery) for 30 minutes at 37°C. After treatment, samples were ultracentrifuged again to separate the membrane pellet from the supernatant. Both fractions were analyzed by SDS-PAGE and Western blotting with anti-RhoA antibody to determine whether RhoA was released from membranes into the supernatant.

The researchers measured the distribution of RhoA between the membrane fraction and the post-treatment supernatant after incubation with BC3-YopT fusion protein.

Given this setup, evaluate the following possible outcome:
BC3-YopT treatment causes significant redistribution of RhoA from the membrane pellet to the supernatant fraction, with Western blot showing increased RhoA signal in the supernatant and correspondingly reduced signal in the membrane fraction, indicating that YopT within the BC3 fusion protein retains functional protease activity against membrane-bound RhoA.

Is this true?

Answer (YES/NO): YES